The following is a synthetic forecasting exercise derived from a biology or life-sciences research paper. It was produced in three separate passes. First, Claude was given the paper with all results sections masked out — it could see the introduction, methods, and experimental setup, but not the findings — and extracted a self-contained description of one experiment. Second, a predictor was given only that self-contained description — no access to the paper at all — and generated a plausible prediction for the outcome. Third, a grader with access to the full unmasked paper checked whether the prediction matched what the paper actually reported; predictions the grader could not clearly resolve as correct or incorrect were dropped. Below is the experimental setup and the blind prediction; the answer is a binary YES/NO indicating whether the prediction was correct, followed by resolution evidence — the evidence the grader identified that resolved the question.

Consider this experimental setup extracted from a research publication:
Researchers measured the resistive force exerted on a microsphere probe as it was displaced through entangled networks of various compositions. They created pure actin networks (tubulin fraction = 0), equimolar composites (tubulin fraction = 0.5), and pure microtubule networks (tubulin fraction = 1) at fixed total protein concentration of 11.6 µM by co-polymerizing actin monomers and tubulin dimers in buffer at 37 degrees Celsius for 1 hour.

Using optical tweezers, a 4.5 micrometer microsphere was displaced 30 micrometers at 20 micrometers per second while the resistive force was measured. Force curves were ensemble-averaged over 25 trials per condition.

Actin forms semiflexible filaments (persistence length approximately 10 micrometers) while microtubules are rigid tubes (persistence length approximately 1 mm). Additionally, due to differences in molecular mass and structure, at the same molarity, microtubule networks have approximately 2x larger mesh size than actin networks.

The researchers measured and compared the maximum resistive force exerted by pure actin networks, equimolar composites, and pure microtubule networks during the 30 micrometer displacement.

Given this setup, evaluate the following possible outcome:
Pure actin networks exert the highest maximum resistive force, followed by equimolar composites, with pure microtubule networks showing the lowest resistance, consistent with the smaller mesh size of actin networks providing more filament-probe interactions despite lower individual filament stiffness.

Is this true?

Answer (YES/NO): NO